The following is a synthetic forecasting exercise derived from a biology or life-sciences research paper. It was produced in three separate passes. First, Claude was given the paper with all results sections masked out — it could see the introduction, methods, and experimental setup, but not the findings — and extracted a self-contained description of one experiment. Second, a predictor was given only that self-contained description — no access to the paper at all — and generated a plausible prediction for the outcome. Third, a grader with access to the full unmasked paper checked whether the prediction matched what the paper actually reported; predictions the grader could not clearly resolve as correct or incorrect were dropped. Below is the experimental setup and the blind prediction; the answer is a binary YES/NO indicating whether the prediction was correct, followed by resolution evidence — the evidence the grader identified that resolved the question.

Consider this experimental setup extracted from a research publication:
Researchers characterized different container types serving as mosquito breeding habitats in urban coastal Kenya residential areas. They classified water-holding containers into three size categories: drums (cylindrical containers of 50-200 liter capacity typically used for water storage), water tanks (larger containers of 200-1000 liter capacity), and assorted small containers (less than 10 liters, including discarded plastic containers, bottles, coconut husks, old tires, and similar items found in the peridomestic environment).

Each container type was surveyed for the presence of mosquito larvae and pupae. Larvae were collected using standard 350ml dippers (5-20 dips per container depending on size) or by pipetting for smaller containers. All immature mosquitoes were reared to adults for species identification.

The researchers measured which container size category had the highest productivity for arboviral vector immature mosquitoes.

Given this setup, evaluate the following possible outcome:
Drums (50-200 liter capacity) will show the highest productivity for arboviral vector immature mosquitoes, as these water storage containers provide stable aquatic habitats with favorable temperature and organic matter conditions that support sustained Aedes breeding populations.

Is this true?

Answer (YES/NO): NO